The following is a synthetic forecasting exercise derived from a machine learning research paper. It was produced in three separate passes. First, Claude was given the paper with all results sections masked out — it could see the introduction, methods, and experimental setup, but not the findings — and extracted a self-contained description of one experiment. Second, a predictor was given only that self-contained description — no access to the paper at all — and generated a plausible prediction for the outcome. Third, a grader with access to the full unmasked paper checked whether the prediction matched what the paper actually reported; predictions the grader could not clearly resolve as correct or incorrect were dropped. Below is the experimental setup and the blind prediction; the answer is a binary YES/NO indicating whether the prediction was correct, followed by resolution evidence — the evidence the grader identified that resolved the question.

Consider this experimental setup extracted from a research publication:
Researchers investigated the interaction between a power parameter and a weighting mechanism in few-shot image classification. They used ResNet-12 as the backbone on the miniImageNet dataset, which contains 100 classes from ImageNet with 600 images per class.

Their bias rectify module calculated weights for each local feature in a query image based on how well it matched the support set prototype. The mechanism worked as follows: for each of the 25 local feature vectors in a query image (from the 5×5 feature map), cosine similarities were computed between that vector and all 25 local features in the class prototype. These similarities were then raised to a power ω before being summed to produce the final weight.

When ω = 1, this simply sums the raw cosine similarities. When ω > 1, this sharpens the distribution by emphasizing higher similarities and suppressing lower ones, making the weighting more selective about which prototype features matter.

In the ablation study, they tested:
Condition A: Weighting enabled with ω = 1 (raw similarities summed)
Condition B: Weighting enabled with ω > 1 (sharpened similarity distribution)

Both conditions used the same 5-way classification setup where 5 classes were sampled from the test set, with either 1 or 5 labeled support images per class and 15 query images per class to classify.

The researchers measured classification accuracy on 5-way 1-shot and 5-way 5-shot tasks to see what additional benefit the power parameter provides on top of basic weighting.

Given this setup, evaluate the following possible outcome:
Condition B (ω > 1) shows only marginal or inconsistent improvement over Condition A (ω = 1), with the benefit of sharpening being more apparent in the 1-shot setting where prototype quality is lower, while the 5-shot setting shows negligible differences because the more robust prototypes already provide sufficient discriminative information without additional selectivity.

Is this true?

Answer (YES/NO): NO